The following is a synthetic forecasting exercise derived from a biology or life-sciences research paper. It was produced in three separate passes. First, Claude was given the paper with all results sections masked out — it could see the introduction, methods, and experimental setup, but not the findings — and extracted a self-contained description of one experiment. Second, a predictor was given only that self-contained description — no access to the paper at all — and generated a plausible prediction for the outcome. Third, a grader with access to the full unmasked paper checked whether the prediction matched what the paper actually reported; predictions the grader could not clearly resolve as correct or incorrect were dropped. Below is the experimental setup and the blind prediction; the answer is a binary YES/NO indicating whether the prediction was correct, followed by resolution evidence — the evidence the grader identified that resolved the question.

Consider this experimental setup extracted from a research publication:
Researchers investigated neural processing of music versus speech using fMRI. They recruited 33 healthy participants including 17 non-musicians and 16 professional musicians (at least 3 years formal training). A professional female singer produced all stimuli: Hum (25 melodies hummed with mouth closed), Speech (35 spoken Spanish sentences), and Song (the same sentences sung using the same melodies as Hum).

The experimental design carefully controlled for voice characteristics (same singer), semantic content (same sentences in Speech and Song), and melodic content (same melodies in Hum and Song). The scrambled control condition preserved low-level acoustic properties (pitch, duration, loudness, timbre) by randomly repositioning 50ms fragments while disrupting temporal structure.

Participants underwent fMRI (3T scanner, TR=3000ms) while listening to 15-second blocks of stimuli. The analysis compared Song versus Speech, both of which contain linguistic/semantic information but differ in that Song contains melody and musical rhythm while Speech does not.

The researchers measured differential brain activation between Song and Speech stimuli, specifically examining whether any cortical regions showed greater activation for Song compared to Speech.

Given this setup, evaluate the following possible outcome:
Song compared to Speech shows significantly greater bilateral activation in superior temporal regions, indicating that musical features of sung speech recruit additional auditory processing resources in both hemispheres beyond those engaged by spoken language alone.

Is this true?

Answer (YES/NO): YES